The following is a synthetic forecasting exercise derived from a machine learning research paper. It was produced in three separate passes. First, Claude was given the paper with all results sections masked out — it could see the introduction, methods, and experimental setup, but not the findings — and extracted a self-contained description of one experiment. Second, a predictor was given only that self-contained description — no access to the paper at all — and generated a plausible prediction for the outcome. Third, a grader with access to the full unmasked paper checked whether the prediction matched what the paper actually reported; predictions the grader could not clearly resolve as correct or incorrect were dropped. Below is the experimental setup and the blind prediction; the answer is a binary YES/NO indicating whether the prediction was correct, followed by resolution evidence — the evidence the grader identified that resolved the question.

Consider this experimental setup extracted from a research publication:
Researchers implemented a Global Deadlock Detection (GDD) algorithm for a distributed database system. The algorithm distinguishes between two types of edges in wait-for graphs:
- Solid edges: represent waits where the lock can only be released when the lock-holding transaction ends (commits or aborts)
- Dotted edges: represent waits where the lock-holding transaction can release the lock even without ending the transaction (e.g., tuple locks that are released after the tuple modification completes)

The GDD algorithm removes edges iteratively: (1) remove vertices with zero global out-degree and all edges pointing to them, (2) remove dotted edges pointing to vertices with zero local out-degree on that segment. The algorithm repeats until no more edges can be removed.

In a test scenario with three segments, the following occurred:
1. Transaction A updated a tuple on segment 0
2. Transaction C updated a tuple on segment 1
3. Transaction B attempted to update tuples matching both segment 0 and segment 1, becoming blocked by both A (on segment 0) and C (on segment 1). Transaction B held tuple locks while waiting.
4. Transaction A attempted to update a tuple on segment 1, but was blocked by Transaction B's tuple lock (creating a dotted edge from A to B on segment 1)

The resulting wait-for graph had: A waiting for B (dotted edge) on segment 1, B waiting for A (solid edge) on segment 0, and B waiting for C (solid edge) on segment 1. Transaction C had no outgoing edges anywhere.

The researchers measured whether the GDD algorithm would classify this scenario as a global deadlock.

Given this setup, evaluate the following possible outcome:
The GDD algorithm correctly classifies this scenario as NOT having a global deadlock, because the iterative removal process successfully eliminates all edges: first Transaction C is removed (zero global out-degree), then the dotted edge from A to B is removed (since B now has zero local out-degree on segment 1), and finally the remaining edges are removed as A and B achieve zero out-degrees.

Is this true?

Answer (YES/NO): YES